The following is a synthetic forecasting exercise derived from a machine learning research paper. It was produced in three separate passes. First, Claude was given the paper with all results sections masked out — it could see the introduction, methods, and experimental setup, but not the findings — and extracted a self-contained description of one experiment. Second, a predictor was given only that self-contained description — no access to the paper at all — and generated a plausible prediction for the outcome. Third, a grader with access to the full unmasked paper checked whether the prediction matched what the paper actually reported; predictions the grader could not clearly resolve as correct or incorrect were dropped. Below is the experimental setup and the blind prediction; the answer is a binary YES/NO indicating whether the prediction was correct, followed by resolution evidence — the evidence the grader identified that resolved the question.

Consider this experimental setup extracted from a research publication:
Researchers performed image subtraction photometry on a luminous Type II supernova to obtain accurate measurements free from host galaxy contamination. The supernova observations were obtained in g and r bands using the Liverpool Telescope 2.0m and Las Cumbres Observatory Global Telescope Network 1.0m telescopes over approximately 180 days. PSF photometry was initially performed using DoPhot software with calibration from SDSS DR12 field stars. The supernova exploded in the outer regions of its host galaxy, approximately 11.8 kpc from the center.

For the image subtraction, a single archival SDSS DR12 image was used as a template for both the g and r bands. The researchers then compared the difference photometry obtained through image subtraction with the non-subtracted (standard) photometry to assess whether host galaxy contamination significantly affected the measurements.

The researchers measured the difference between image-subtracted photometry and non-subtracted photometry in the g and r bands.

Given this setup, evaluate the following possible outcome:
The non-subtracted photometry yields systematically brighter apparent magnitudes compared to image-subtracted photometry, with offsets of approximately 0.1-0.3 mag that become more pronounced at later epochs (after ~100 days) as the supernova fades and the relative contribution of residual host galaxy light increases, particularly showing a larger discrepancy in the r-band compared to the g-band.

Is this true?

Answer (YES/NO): NO